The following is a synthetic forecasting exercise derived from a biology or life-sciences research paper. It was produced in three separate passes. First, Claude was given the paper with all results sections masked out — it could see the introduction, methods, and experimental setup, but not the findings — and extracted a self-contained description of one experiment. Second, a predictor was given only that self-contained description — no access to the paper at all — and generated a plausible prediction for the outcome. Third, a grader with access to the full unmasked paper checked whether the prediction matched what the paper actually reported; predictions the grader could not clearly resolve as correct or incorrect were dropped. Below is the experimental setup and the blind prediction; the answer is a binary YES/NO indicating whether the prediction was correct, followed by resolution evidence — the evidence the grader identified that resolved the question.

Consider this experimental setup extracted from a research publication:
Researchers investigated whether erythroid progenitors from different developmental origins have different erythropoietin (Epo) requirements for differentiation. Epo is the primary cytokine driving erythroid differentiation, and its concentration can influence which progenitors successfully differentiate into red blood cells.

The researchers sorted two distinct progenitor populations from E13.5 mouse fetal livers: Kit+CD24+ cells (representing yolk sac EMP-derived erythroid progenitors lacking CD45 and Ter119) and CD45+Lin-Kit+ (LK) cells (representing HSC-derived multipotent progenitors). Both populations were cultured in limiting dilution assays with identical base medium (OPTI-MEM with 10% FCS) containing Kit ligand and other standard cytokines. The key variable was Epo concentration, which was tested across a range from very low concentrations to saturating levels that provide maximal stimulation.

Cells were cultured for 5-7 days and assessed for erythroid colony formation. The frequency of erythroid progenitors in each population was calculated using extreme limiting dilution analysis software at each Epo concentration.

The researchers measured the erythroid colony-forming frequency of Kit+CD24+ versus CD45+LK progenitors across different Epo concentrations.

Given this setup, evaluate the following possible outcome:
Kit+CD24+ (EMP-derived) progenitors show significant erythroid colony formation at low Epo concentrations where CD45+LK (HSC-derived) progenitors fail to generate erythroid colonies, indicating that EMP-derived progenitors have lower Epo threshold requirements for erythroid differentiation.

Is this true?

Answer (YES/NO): YES